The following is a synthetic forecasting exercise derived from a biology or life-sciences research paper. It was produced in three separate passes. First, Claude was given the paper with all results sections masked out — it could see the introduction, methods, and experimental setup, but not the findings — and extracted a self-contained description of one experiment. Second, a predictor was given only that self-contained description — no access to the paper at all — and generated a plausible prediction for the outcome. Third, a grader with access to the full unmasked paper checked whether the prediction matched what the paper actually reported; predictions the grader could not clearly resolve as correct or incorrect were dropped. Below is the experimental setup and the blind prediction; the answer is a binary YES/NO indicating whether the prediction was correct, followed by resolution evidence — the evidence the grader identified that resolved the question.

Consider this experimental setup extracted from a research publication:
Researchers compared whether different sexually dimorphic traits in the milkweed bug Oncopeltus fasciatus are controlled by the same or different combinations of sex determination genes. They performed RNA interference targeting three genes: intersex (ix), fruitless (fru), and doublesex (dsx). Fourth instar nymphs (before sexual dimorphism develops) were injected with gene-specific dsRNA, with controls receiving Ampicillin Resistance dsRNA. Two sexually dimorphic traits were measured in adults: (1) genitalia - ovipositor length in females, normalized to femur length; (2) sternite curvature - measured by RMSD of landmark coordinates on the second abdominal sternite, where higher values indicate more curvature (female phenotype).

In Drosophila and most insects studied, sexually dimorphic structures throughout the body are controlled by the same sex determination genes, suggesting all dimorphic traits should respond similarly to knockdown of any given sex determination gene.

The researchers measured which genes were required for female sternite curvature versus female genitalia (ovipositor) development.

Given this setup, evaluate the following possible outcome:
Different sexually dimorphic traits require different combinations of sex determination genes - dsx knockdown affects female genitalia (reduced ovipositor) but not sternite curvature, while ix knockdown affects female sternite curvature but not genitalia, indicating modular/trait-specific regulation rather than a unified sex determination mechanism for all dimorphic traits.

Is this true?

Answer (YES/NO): NO